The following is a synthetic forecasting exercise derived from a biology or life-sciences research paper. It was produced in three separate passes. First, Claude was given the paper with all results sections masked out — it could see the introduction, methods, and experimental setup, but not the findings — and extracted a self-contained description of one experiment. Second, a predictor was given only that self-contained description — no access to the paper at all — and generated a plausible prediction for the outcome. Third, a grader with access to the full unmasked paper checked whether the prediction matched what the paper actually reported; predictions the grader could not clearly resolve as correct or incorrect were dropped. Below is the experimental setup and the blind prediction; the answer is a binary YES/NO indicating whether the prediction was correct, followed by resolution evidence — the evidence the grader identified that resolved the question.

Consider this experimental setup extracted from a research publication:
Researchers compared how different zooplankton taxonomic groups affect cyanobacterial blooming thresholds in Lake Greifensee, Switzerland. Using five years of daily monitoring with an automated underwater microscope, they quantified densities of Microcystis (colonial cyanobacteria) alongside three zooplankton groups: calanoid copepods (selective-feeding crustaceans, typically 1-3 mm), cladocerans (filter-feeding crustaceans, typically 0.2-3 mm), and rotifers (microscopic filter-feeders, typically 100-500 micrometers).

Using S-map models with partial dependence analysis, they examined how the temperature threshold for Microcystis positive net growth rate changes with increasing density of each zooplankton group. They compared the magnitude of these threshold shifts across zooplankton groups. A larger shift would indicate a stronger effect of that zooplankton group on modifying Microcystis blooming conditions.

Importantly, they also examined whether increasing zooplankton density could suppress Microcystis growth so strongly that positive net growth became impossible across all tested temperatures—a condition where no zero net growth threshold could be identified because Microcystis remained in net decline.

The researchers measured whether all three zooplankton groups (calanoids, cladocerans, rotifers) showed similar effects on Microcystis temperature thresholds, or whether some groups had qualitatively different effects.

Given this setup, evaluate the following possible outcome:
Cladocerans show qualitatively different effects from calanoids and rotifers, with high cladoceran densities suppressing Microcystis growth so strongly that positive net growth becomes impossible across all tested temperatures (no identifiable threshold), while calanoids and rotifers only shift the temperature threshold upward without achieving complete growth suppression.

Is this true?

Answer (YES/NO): NO